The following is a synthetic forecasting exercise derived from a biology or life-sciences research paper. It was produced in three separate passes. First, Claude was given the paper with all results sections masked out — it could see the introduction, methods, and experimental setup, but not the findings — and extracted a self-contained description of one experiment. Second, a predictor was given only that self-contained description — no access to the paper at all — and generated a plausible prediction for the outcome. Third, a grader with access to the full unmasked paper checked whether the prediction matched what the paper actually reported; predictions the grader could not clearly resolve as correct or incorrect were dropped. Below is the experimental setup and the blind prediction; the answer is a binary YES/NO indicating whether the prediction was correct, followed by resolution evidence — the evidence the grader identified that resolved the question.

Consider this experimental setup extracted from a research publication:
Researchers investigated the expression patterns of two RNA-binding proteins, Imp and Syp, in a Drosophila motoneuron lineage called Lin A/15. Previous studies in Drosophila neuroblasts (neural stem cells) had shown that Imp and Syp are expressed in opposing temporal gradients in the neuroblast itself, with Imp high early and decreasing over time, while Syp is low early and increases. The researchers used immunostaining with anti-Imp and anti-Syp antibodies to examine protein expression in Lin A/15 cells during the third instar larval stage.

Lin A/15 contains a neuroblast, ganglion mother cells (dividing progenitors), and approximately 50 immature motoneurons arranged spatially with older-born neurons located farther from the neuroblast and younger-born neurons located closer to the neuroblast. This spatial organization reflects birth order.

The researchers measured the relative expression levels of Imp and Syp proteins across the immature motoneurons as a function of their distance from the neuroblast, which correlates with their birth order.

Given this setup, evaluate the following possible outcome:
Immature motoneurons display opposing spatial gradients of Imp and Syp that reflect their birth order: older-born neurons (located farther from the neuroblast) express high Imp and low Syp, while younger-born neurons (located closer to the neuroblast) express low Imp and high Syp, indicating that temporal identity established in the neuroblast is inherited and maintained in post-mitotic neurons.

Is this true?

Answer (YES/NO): YES